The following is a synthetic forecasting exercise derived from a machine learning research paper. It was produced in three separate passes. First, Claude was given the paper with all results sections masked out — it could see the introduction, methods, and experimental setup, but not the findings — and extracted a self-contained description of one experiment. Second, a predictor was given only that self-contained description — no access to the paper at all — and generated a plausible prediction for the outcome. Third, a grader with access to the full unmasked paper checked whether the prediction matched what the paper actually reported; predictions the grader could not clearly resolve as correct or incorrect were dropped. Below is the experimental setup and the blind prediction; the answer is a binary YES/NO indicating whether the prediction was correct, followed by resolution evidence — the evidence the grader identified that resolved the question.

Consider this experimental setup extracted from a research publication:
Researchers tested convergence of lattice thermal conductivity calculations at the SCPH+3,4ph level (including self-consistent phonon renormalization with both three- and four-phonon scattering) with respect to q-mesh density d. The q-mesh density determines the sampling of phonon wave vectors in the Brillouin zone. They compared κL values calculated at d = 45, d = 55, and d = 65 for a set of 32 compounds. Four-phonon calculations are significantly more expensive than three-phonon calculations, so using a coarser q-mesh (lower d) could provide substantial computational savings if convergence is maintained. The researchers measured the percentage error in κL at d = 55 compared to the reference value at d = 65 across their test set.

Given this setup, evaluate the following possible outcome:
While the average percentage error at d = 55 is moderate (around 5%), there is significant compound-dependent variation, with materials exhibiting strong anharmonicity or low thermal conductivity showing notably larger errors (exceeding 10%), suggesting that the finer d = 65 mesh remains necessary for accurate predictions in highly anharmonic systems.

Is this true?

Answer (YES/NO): NO